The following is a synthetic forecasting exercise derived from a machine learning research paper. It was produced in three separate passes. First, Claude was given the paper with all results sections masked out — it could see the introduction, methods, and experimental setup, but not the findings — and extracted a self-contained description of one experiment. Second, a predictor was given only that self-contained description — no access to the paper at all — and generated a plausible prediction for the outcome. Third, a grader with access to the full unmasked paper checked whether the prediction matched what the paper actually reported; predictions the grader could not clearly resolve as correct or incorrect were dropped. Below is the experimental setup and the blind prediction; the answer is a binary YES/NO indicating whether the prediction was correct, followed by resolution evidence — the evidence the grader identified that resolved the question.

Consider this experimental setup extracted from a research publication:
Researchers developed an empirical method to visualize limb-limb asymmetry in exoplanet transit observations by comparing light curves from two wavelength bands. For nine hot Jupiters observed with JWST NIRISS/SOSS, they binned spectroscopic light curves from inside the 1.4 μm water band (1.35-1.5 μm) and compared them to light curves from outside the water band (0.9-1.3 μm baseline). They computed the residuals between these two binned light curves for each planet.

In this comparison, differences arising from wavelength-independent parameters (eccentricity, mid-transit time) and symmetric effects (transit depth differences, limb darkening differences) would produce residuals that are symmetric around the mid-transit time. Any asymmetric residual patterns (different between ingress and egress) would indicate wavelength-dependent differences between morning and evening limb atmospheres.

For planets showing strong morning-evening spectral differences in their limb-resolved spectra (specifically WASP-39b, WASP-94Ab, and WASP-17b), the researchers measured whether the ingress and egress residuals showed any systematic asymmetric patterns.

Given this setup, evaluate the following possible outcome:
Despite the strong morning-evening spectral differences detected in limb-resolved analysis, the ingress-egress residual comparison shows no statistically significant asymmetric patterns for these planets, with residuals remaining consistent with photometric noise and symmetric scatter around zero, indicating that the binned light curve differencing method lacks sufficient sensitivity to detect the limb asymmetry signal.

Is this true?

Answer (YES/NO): NO